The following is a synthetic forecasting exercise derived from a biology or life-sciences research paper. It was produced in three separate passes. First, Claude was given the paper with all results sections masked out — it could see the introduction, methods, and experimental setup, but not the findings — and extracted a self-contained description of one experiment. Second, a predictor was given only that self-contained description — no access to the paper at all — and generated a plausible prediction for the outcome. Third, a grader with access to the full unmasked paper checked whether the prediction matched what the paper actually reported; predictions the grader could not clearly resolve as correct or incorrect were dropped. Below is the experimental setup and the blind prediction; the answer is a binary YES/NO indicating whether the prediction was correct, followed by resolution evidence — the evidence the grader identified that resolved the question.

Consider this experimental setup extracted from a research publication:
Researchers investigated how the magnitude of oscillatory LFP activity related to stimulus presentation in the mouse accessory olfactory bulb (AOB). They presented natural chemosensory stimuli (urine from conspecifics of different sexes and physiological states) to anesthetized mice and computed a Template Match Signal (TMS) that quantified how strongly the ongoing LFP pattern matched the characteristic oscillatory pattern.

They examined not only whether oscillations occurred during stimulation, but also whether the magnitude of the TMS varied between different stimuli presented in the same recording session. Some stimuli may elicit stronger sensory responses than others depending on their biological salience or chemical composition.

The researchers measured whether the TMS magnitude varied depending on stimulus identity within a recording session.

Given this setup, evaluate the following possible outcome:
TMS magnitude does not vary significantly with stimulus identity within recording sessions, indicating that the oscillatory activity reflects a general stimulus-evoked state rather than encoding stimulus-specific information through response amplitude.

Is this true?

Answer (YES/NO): NO